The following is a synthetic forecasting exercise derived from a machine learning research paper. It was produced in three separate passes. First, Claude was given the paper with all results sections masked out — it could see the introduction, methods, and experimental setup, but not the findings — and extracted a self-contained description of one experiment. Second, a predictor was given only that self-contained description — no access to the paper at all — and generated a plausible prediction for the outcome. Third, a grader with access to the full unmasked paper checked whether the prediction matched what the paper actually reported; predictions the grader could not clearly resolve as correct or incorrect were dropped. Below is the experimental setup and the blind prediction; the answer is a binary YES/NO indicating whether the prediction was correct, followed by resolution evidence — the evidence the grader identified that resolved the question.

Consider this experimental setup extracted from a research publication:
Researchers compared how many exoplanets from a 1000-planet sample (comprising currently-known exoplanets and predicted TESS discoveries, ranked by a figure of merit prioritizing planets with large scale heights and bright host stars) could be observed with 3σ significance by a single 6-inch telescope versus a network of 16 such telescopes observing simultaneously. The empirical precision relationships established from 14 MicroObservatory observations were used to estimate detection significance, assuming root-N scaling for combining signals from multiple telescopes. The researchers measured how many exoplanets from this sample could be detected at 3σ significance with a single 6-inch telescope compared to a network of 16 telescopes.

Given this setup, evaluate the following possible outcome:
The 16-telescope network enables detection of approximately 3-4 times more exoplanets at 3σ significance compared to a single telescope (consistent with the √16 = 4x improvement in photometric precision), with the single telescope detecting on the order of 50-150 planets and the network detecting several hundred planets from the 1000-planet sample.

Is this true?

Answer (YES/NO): NO